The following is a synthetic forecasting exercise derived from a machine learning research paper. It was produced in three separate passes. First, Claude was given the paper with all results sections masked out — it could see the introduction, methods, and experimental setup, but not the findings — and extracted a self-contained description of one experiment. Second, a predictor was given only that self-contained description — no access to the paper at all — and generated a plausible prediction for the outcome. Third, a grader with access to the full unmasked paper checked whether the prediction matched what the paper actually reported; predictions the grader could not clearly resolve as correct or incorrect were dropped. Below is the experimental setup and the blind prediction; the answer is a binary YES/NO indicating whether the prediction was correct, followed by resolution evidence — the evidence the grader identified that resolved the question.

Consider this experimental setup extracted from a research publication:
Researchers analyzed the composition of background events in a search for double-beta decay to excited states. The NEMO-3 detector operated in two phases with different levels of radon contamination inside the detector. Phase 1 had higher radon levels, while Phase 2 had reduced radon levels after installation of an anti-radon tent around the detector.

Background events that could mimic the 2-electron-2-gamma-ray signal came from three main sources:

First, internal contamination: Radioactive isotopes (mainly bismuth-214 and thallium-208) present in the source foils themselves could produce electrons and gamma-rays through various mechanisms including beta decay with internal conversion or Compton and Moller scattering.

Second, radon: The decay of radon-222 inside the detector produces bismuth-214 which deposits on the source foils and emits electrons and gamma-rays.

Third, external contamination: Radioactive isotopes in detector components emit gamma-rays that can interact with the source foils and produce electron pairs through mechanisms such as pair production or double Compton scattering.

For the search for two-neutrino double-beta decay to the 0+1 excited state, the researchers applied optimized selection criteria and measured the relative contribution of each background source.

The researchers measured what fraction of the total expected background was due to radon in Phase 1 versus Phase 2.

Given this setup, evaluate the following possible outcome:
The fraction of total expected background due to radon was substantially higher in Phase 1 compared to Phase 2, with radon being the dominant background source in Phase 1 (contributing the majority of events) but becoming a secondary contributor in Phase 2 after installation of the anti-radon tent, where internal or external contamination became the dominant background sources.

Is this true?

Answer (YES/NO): YES